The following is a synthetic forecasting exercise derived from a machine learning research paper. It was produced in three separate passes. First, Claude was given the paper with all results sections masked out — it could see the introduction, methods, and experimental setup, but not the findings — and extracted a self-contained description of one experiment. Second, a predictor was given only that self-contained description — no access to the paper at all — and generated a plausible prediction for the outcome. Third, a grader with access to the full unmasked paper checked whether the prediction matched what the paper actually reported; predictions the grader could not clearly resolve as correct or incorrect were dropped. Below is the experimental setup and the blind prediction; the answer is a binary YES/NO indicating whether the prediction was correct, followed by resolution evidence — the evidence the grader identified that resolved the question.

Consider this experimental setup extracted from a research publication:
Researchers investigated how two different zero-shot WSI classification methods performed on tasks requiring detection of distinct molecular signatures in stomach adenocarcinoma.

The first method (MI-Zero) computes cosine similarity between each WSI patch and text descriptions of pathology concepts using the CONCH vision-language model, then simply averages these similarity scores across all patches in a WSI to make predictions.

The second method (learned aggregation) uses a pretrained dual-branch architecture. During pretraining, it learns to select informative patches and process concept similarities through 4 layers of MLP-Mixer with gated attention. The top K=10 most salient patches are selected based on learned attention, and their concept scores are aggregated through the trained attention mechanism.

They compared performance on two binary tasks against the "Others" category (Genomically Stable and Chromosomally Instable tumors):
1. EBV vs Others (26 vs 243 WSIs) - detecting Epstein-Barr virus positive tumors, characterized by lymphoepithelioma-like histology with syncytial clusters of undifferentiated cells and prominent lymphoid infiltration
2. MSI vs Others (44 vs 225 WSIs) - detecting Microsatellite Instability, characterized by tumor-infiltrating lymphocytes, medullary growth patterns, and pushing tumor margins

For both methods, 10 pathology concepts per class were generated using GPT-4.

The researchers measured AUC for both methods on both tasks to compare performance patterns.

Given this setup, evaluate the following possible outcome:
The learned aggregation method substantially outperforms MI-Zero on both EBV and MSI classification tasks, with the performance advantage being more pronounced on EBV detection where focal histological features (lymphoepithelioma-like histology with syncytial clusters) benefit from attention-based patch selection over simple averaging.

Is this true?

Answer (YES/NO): NO